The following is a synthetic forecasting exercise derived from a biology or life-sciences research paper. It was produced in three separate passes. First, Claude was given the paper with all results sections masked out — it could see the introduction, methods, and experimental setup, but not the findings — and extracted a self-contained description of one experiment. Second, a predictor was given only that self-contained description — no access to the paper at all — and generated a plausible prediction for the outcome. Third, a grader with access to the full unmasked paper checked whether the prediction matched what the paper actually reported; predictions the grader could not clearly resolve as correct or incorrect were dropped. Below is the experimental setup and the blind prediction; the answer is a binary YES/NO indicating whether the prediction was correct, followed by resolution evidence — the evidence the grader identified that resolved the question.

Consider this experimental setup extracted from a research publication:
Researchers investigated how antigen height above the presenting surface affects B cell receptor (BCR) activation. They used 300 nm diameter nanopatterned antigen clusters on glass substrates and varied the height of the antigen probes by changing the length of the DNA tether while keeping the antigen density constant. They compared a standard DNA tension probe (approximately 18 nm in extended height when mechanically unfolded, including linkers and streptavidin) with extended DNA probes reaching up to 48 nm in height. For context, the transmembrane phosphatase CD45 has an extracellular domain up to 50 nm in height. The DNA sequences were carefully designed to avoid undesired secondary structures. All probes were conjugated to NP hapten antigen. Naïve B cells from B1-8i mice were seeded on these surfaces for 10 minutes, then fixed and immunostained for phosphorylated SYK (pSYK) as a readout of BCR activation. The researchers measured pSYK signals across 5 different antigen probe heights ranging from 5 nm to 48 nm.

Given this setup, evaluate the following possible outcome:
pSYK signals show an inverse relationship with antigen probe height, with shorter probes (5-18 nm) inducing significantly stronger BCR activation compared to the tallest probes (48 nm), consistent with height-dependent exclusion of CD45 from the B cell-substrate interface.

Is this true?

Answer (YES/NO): YES